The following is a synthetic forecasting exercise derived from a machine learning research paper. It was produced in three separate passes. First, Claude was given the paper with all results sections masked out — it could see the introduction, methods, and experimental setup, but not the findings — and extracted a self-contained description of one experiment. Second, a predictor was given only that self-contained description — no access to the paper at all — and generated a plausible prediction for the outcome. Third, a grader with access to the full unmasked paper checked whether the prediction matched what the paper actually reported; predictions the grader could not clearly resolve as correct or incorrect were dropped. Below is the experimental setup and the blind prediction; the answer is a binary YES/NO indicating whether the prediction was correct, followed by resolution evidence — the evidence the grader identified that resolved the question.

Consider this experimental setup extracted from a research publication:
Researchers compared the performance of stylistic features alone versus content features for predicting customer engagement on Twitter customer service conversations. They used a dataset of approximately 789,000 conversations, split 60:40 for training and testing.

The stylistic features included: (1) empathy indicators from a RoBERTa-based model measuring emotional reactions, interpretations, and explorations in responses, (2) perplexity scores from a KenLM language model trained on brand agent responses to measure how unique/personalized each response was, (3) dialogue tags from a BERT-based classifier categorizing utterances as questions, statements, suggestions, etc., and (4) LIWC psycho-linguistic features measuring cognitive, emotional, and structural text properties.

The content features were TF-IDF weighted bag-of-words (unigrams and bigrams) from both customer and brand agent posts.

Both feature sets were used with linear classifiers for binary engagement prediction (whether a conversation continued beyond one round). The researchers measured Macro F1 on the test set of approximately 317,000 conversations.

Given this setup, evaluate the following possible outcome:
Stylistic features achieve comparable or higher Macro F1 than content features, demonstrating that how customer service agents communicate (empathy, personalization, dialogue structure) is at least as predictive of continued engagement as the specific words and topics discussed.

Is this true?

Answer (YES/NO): NO